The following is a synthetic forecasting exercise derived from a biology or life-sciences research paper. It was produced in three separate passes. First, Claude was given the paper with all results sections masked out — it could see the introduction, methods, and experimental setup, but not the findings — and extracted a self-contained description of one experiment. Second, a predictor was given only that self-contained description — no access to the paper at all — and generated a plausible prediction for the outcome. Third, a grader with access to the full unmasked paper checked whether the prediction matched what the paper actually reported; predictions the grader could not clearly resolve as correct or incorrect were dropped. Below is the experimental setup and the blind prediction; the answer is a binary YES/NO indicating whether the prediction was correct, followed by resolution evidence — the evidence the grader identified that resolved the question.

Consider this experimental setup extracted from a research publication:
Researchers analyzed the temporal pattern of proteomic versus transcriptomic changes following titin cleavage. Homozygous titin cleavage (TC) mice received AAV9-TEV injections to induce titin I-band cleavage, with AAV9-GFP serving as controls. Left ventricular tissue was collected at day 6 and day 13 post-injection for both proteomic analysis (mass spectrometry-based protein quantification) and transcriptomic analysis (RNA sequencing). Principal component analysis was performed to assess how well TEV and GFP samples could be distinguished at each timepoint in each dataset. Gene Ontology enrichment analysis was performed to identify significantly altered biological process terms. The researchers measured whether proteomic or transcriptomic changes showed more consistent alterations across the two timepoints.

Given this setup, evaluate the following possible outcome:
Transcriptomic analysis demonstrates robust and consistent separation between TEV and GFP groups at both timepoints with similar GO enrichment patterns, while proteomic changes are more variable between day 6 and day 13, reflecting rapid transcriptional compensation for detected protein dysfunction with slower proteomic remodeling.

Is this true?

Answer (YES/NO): NO